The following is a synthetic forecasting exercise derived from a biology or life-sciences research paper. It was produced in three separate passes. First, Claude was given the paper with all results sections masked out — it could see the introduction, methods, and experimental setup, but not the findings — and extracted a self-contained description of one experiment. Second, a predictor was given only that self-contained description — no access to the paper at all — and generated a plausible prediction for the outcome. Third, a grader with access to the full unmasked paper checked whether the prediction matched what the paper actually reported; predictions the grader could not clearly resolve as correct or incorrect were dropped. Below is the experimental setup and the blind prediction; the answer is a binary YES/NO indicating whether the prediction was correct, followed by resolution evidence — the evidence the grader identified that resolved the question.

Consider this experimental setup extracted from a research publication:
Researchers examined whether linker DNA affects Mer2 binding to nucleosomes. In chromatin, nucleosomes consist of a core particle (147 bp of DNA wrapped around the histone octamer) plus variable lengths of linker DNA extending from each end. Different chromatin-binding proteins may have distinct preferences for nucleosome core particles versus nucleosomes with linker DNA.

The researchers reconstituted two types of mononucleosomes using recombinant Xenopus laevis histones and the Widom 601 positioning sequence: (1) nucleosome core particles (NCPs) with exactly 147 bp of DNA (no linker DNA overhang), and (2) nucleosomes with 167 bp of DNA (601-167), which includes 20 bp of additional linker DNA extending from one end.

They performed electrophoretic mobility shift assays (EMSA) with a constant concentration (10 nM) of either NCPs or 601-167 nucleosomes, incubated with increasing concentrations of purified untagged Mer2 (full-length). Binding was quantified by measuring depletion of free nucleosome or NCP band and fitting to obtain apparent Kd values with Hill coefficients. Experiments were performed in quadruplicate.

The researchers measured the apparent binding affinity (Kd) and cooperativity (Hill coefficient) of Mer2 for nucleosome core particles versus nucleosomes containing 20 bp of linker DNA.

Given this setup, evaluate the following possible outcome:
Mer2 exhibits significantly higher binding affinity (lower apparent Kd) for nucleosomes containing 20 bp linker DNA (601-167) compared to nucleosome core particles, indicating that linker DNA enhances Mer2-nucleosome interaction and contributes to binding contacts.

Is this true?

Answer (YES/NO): YES